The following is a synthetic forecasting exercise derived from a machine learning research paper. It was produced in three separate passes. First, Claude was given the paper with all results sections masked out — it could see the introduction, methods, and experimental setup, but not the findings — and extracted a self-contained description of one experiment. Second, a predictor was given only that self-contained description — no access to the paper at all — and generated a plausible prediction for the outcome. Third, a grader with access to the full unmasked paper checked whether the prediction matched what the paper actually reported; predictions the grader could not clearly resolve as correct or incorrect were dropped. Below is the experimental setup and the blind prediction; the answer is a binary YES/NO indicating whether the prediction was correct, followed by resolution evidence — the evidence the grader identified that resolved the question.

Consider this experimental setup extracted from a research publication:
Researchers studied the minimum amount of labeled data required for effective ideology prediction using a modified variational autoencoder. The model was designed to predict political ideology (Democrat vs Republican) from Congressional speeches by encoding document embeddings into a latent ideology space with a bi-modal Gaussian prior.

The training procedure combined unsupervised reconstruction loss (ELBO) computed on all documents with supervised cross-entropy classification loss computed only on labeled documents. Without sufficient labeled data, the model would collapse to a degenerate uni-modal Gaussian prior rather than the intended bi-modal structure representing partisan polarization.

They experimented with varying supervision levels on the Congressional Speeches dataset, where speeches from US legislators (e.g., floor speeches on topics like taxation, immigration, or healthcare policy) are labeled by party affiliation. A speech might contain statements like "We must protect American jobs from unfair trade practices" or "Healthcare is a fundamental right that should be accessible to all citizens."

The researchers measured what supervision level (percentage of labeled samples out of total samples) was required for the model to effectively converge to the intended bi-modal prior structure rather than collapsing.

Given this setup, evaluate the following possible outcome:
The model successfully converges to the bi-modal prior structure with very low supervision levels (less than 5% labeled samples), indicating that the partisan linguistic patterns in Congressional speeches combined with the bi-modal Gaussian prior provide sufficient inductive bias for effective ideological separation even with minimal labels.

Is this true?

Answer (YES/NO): NO